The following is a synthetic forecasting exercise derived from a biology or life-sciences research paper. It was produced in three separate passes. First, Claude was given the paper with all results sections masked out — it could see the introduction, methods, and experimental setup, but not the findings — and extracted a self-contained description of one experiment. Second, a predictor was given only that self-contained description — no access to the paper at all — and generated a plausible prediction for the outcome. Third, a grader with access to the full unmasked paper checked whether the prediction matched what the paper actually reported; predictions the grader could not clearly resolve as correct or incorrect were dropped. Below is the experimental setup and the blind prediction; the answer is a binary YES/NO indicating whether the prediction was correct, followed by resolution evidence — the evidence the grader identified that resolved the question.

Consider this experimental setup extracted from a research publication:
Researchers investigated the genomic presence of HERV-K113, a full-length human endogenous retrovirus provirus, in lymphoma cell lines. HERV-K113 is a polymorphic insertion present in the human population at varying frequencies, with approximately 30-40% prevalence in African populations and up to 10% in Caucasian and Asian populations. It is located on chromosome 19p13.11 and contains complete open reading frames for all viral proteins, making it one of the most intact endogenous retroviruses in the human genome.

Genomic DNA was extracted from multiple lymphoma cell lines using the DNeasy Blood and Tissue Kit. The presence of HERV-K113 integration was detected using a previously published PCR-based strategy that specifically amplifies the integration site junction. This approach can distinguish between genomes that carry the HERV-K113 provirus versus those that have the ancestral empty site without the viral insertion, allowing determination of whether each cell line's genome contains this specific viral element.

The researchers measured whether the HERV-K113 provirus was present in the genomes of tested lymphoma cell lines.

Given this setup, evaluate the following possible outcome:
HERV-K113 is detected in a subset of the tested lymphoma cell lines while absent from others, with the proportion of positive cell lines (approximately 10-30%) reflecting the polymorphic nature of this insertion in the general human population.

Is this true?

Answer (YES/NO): NO